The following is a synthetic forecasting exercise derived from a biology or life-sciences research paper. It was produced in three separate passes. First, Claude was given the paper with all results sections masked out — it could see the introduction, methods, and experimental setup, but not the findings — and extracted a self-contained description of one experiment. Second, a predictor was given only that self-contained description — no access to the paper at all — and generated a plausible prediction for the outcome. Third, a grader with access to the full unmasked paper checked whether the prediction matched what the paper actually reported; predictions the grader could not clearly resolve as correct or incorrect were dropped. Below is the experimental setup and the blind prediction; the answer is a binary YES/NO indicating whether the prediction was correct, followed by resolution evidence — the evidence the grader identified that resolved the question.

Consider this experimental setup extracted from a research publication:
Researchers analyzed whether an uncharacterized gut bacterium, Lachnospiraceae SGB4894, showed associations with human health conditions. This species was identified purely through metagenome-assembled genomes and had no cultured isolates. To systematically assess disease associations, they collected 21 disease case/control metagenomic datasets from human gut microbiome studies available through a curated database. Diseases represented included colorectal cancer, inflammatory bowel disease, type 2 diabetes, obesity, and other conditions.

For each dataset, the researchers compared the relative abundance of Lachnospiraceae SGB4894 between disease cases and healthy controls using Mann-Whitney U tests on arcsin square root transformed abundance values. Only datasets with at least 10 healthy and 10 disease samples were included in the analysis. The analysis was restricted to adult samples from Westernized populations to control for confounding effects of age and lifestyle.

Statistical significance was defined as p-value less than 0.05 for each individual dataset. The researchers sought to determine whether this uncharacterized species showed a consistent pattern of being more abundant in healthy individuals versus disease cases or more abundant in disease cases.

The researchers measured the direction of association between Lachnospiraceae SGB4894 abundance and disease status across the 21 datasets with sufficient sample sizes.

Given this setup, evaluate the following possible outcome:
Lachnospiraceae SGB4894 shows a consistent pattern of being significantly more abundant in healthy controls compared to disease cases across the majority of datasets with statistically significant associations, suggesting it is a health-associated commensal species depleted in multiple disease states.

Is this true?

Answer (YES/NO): YES